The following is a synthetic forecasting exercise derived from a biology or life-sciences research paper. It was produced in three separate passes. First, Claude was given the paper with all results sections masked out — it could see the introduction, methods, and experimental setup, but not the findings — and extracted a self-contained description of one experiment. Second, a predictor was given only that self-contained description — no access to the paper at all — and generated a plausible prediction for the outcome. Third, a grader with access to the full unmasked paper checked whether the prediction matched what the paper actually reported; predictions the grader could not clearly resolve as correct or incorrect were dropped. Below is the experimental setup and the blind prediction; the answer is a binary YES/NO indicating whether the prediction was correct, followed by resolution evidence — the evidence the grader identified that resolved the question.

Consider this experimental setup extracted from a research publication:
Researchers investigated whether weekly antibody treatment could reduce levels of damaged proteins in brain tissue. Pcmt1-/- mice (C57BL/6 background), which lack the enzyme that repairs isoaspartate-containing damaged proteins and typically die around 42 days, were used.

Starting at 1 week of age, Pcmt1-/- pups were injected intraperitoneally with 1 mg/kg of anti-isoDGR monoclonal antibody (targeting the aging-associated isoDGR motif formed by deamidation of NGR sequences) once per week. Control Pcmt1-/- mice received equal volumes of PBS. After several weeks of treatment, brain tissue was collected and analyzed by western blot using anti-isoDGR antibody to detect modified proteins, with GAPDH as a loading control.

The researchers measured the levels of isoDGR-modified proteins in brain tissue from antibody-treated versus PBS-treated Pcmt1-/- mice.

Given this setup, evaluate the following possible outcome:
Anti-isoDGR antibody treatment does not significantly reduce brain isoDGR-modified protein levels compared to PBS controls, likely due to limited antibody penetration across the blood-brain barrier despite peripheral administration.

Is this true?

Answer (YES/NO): NO